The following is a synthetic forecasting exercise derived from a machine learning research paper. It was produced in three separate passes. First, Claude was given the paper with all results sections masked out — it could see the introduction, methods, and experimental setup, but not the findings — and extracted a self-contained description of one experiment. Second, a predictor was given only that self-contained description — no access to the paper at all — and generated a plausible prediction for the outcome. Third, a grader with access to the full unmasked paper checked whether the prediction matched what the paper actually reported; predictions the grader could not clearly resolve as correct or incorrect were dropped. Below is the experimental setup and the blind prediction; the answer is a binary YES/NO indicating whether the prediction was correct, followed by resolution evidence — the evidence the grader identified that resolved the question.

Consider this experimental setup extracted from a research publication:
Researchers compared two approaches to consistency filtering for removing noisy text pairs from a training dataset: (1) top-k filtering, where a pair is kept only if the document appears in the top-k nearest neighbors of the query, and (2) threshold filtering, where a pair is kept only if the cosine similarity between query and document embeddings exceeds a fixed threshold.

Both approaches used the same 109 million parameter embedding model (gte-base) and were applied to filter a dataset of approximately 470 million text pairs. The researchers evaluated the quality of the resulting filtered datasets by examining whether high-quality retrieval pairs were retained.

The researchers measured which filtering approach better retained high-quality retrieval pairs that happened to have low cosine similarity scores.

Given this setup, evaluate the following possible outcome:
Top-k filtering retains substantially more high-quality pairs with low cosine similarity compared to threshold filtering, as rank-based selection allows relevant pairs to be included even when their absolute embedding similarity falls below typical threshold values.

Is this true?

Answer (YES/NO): YES